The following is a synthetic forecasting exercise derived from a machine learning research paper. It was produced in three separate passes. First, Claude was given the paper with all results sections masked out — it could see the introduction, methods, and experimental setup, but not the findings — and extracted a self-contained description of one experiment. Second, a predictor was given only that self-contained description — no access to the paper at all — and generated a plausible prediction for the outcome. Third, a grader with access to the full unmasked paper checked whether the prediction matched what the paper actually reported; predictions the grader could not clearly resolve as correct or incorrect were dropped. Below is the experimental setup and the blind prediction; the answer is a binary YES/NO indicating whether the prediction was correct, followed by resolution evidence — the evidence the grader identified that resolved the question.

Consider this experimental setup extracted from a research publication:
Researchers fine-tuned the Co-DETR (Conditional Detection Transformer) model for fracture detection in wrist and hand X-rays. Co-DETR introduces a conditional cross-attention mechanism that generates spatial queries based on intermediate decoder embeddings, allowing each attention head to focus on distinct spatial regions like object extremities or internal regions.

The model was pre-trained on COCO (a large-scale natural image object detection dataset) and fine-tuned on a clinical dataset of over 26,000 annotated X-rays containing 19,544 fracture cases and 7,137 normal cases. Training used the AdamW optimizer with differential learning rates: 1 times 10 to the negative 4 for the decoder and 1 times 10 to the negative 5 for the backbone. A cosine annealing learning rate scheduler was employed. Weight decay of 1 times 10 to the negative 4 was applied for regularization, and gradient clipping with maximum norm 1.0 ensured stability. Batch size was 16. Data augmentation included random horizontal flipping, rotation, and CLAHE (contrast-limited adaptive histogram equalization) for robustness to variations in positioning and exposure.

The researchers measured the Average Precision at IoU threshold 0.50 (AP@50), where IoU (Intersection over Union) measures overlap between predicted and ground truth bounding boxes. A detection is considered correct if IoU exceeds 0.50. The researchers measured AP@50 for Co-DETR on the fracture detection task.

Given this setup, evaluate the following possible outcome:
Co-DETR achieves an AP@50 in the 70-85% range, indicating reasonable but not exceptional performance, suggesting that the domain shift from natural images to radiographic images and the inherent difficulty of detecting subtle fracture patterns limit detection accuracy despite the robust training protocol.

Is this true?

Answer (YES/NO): NO